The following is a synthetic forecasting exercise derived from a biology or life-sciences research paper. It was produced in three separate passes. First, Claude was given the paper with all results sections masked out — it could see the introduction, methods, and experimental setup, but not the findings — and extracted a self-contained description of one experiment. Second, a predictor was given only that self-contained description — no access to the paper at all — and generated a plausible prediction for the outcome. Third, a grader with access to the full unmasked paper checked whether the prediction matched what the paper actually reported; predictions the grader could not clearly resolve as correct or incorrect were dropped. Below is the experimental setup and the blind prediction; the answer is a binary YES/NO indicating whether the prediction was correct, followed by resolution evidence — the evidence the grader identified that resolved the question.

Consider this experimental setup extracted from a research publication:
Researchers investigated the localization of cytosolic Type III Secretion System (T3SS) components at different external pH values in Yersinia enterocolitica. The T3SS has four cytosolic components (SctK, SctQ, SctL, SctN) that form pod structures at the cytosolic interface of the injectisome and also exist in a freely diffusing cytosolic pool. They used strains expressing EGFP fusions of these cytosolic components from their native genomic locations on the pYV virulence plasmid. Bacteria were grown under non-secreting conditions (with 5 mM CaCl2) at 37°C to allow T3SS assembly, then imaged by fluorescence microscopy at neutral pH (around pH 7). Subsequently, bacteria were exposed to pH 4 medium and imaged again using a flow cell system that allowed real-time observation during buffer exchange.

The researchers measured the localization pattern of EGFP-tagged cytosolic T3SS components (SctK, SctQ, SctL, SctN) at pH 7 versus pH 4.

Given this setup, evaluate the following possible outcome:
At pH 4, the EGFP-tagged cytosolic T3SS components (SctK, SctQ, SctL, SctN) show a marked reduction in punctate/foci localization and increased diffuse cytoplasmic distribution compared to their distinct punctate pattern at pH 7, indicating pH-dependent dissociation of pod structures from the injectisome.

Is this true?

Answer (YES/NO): YES